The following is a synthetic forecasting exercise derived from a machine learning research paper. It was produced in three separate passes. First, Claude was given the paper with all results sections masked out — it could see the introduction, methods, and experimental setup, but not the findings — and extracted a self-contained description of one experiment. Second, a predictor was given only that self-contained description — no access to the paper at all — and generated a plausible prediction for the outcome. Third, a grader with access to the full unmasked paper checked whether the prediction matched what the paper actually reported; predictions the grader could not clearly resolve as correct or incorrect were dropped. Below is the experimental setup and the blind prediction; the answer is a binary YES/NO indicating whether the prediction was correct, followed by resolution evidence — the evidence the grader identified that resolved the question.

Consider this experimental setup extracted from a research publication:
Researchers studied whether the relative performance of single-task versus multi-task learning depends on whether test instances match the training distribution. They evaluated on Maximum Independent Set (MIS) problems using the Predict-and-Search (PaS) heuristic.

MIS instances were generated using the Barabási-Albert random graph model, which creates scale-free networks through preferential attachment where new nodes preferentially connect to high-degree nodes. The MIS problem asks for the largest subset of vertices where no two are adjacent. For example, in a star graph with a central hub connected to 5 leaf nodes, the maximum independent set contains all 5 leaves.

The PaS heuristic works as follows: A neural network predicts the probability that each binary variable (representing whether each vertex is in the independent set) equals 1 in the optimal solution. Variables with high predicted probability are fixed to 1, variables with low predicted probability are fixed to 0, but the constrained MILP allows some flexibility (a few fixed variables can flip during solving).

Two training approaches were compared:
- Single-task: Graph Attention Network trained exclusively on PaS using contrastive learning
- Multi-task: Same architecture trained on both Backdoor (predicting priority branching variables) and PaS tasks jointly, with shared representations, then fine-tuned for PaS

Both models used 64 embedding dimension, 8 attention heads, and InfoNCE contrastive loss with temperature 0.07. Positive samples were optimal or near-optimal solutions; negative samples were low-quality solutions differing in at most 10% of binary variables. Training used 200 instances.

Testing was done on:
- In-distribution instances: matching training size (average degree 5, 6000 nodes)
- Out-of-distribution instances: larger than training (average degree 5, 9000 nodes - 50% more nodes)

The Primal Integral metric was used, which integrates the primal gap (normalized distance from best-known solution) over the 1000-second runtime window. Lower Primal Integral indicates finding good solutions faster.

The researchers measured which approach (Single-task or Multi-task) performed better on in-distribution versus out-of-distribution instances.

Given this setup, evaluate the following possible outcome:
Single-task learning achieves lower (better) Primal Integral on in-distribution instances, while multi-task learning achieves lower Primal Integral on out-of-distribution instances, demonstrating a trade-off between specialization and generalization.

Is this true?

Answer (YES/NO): YES